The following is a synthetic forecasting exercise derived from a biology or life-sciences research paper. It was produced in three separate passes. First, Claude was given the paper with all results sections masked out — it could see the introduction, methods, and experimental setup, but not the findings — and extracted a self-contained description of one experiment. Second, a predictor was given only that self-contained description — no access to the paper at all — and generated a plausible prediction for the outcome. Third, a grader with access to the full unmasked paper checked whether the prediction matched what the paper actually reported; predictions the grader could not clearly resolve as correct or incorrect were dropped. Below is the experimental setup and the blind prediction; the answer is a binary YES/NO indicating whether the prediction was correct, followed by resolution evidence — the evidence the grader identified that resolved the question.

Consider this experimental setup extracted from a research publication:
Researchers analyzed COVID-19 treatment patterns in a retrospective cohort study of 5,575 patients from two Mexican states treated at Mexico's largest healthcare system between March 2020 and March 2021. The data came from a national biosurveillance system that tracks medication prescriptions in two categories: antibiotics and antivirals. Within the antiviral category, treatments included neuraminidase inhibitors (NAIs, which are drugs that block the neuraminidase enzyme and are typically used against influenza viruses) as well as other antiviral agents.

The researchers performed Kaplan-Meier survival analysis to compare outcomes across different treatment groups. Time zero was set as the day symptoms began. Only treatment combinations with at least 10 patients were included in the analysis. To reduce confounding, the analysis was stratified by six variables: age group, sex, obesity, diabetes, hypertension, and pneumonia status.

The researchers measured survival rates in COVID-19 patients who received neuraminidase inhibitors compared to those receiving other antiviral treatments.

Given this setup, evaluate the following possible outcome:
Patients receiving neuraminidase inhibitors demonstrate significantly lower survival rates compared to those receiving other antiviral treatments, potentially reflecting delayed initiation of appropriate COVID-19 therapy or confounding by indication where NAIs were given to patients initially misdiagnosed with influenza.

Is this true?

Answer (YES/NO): YES